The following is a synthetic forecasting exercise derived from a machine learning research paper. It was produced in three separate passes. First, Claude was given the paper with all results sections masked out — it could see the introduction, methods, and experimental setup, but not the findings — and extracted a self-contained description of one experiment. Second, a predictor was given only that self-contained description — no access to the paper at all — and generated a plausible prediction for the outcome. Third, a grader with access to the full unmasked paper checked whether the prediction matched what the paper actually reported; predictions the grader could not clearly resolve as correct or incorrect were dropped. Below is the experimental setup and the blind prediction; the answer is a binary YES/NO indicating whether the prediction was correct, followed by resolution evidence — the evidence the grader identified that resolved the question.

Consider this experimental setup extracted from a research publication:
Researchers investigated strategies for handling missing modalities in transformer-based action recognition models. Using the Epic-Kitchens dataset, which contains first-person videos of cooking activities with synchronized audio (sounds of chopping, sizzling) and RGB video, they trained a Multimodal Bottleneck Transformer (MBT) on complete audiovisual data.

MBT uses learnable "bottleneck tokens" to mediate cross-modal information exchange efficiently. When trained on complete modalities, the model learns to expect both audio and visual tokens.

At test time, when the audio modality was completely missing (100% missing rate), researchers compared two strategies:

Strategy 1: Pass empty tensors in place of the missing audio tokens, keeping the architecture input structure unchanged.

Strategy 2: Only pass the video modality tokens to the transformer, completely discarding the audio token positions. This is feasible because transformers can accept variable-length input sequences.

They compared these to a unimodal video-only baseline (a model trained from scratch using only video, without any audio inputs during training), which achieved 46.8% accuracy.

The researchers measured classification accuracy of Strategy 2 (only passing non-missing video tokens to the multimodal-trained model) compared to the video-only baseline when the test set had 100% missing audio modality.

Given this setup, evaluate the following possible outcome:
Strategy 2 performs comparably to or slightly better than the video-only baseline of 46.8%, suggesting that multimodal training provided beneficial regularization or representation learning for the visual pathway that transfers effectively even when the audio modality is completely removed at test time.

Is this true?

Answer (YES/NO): NO